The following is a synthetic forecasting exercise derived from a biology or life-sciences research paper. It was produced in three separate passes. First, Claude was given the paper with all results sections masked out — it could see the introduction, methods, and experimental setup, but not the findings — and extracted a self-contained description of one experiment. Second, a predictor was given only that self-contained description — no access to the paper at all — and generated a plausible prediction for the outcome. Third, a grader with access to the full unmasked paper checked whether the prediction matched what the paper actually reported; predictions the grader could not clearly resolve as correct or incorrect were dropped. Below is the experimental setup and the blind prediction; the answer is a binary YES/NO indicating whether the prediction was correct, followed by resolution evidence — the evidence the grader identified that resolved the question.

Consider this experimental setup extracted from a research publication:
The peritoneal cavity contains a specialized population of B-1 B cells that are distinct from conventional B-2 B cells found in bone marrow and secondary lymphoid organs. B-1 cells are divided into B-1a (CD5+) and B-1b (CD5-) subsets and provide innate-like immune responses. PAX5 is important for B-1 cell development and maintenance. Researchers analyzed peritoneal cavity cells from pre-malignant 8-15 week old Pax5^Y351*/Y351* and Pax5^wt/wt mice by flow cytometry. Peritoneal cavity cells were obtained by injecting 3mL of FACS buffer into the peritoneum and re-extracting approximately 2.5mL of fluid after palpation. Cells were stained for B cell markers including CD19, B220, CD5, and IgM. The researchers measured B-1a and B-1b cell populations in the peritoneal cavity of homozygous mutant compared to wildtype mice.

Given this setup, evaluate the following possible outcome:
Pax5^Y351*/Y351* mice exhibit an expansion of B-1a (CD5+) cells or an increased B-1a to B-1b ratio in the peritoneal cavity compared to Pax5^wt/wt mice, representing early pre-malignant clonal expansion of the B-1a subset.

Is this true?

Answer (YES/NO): NO